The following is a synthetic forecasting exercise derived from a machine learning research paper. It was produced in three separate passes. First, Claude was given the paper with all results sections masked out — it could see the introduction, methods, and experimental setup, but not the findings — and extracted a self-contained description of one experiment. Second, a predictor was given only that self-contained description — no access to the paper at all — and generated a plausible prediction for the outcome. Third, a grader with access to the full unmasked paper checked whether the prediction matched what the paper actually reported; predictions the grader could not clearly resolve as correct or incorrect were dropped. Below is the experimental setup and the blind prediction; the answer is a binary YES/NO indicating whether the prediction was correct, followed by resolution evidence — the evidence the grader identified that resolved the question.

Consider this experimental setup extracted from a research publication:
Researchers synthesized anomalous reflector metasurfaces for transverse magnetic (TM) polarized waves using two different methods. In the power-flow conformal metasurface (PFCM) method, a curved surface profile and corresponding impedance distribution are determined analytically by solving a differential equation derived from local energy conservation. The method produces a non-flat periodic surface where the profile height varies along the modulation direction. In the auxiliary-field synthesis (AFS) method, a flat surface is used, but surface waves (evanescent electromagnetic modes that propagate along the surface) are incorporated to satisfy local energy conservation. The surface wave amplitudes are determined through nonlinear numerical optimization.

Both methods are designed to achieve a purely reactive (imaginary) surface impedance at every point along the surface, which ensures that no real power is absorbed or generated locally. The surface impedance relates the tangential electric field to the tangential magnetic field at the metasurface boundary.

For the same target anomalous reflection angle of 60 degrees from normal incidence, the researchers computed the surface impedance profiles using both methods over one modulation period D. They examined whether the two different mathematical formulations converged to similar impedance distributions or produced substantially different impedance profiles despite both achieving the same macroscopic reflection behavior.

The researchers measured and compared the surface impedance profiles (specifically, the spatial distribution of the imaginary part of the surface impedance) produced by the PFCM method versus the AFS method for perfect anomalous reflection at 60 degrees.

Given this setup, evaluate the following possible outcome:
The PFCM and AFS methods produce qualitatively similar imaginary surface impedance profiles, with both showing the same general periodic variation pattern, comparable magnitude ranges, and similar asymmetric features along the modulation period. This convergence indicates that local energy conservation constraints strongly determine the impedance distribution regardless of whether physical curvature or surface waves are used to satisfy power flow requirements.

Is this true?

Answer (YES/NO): NO